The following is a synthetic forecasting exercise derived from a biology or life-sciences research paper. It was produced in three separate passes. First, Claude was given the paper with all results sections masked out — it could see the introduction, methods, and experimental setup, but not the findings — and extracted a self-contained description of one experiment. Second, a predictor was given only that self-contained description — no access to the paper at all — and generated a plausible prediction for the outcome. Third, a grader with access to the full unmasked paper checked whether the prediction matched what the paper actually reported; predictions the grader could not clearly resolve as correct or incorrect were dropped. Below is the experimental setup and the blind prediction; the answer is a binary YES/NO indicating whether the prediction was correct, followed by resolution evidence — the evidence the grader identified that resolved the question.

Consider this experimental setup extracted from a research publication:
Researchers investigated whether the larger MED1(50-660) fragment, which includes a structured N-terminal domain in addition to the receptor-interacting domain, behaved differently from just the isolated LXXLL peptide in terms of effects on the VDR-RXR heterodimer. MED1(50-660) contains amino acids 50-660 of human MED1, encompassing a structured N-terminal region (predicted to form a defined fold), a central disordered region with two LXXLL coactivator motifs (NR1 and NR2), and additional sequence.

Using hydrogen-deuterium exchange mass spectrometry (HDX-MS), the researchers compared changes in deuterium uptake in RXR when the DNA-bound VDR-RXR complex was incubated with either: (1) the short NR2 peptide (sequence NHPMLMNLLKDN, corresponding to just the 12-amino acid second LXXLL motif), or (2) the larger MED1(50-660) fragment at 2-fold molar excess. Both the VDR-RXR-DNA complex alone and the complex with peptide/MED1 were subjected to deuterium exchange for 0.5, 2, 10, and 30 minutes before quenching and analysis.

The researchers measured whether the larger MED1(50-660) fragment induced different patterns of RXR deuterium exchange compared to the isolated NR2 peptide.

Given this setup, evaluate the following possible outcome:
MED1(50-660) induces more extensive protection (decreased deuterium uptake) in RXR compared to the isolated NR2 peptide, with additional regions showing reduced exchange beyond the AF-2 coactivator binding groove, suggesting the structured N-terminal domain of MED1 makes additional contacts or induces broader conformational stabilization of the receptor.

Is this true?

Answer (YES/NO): YES